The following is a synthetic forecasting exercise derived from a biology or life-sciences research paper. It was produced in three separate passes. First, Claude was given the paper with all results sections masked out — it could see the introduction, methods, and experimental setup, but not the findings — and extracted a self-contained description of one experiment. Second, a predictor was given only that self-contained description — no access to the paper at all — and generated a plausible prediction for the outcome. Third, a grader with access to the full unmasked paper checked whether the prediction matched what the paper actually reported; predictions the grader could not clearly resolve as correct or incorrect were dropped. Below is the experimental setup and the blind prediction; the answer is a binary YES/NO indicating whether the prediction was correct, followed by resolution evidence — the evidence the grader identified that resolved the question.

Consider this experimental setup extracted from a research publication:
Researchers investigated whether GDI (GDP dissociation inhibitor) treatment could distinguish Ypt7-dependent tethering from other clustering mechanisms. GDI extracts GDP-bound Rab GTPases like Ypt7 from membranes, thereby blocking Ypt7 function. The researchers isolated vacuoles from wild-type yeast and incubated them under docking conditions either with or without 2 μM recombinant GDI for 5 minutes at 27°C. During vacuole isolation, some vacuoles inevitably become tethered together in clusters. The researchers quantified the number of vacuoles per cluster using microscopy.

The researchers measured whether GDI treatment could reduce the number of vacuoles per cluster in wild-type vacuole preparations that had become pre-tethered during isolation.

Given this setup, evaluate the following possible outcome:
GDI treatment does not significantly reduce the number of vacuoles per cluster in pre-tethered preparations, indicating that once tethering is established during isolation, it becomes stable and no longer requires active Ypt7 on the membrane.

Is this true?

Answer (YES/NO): NO